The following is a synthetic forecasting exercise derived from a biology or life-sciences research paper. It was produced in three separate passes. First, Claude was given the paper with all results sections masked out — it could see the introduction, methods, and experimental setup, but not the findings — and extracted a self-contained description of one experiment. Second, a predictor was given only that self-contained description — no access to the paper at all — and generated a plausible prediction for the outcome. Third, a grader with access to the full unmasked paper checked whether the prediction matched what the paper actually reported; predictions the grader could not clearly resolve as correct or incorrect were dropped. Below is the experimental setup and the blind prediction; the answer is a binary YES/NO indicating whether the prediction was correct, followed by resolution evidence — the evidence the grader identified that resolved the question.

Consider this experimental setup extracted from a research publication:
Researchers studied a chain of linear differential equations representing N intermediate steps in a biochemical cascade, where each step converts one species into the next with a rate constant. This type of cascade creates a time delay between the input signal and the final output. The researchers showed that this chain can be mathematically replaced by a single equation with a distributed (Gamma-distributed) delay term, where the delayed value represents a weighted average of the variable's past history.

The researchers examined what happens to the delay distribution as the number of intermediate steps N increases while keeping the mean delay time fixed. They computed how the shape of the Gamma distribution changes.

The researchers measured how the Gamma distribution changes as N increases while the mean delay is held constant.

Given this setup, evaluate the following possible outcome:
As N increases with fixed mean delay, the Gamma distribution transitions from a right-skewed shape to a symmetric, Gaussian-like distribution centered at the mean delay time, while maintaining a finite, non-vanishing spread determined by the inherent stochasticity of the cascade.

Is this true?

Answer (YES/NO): NO